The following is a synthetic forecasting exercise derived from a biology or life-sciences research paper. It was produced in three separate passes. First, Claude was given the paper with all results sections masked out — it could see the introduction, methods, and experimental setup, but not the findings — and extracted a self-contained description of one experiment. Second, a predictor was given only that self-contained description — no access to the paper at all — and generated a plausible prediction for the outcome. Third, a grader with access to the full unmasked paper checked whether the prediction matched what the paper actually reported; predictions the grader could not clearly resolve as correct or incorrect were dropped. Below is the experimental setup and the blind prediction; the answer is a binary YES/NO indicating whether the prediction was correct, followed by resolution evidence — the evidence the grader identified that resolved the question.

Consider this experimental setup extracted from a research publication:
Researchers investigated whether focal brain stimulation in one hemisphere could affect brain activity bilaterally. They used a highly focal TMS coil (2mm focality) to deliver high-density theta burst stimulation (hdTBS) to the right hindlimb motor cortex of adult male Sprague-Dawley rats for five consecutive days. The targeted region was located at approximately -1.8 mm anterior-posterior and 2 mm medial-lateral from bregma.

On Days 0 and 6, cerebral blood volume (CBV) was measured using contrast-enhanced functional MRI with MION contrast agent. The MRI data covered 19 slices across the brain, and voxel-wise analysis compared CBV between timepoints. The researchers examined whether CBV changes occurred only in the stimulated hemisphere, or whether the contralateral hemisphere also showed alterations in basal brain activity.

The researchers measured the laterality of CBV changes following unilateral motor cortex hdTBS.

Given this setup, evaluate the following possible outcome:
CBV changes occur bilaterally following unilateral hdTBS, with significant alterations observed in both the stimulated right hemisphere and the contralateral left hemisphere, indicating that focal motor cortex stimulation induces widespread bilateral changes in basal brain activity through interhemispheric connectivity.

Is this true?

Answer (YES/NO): NO